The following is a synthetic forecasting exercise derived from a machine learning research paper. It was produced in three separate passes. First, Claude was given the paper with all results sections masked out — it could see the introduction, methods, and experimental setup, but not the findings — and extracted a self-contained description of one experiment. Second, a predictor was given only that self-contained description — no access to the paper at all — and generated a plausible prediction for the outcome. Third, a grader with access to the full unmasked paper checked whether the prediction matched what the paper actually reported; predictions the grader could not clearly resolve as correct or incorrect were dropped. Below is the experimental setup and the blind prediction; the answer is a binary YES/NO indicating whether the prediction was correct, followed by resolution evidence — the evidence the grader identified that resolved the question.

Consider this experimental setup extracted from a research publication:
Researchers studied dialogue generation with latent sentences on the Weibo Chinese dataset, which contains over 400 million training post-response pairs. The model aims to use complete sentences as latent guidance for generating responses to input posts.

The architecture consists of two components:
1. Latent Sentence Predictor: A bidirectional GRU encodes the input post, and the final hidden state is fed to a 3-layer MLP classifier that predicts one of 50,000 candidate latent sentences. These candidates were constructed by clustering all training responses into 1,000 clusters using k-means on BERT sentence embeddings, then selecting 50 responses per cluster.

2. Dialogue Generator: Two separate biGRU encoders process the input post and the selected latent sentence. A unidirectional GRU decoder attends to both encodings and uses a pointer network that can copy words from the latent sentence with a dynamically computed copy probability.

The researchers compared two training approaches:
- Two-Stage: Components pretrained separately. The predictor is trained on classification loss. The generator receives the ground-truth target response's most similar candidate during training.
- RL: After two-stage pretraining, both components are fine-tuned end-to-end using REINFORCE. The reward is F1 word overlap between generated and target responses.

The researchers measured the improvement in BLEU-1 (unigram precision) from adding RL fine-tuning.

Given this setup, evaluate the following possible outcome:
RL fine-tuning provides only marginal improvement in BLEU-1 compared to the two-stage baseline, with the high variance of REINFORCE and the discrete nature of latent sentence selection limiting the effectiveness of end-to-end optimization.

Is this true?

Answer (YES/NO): NO